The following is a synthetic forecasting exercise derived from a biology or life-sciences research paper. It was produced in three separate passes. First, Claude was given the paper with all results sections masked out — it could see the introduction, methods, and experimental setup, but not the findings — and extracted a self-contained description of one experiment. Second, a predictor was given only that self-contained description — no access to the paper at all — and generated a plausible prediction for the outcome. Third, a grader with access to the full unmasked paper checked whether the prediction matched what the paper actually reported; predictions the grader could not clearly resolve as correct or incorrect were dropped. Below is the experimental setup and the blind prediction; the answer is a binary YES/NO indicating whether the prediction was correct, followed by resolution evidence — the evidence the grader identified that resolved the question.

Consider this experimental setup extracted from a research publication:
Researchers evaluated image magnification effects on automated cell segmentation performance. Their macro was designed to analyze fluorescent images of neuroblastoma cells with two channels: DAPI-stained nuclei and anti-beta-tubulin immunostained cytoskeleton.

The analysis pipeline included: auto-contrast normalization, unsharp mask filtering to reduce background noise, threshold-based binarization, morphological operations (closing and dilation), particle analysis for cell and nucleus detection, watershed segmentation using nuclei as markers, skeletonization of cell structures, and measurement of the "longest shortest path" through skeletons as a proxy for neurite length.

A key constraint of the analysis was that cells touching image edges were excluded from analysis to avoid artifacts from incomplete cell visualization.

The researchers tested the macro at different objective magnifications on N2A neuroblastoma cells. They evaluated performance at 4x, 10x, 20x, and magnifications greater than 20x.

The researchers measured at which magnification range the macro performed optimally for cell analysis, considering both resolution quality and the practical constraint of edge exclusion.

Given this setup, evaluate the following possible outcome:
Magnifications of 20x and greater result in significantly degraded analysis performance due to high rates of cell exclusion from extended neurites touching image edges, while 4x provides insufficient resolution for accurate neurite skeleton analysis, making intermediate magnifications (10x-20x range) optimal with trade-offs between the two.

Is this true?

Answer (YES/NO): NO